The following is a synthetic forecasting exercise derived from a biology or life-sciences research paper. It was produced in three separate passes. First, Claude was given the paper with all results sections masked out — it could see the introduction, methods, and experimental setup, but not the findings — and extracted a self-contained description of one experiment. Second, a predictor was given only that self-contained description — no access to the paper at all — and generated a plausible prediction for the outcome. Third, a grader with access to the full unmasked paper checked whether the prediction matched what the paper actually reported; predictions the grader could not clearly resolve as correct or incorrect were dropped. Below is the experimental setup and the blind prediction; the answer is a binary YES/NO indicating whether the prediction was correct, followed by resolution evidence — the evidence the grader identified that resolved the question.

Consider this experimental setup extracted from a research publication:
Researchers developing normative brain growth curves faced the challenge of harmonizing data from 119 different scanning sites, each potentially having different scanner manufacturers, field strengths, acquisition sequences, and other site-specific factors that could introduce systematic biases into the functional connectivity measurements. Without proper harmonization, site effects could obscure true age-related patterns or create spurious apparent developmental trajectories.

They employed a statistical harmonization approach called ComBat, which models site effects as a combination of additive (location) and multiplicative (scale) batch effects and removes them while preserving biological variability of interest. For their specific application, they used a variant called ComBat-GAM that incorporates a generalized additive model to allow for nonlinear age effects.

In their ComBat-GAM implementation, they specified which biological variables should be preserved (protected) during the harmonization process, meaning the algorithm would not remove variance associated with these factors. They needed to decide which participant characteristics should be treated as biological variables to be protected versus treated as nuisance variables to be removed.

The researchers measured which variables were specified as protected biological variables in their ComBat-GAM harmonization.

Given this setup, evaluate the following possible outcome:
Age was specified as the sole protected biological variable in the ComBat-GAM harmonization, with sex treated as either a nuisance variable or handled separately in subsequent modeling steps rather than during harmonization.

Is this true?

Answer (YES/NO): NO